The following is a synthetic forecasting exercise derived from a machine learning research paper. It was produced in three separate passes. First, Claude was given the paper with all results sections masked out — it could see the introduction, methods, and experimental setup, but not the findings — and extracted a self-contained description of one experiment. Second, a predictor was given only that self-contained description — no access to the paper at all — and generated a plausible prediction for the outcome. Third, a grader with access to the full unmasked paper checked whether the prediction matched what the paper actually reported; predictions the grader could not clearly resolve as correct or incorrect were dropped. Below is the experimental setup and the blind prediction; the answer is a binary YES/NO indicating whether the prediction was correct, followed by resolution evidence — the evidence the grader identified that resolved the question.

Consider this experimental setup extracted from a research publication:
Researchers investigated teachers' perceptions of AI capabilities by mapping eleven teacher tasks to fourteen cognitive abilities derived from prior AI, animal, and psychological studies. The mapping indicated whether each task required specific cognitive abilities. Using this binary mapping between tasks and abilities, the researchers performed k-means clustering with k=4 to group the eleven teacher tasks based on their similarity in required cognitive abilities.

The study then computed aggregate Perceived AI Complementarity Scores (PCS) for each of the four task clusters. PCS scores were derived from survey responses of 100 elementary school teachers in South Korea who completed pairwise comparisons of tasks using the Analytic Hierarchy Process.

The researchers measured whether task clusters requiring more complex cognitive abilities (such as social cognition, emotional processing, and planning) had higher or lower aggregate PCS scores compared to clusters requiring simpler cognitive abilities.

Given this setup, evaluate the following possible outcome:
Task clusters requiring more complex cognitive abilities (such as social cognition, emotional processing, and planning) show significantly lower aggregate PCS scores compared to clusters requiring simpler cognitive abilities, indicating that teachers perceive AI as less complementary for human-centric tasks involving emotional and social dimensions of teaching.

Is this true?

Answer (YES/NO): YES